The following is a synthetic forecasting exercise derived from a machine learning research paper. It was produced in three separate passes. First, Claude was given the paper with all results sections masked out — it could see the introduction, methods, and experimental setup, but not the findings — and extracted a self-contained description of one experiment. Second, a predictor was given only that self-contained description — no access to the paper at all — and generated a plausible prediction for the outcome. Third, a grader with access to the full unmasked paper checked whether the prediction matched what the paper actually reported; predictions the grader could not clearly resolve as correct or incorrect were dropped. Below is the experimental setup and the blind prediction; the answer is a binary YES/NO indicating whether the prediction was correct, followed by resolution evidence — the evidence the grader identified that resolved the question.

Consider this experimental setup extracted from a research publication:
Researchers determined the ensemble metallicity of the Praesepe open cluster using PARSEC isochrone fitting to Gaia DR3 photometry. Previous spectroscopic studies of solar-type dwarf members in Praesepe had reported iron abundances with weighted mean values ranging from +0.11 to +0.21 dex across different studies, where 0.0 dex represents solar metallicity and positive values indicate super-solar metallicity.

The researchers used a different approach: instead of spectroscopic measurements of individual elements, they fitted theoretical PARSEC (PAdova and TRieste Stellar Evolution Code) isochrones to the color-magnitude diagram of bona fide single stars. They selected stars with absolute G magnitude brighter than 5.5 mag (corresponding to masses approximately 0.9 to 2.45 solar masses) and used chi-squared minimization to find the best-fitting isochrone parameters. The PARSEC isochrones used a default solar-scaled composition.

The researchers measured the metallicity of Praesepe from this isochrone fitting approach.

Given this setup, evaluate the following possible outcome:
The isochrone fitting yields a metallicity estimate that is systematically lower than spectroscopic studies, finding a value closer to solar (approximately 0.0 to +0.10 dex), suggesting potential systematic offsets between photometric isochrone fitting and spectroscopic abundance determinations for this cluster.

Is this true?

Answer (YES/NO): NO